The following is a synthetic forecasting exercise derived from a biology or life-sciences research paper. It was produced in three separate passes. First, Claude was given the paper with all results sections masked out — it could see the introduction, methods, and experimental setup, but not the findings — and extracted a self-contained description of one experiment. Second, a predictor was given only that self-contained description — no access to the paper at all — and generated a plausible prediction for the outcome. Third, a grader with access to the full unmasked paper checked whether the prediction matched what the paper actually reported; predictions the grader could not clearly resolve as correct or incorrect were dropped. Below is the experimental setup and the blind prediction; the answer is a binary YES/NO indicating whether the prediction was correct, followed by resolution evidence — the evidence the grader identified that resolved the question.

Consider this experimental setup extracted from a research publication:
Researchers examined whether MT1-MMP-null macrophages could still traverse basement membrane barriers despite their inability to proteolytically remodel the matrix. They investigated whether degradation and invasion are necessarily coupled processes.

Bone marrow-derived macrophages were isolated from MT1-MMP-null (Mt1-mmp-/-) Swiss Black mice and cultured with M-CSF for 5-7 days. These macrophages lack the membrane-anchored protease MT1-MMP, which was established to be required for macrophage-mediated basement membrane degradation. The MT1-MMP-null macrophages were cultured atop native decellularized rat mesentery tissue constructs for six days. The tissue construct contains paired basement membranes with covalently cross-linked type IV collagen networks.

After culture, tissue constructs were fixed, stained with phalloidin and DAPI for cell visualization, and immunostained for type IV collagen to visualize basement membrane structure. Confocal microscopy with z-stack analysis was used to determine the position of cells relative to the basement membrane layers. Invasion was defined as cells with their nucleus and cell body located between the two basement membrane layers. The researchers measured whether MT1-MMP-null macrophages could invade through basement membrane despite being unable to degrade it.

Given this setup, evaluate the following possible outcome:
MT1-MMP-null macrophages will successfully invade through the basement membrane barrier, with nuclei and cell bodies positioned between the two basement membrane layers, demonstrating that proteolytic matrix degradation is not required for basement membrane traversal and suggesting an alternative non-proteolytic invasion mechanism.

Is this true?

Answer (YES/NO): YES